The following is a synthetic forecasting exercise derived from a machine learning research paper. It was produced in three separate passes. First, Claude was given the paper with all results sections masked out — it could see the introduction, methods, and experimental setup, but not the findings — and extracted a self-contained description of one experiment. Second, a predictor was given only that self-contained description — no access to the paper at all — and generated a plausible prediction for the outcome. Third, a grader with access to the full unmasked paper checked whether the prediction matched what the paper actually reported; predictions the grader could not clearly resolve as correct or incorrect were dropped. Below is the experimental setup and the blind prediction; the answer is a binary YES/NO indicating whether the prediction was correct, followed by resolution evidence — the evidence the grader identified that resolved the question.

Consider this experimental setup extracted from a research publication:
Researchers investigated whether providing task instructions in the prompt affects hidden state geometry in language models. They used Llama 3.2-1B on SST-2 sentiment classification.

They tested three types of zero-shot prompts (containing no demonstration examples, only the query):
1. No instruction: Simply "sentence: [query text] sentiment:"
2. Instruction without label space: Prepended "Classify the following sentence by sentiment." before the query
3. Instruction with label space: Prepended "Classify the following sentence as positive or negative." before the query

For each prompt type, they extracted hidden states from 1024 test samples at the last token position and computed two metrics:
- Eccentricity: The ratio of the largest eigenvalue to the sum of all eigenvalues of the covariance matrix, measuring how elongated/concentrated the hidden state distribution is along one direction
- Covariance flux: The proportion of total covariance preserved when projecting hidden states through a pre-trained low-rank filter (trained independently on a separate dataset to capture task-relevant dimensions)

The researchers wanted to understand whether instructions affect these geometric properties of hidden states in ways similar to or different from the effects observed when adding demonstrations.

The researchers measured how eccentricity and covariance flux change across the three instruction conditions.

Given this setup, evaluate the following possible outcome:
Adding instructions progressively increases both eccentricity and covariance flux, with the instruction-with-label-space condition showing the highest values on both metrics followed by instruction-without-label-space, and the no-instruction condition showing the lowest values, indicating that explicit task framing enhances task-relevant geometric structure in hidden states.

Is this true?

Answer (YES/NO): NO